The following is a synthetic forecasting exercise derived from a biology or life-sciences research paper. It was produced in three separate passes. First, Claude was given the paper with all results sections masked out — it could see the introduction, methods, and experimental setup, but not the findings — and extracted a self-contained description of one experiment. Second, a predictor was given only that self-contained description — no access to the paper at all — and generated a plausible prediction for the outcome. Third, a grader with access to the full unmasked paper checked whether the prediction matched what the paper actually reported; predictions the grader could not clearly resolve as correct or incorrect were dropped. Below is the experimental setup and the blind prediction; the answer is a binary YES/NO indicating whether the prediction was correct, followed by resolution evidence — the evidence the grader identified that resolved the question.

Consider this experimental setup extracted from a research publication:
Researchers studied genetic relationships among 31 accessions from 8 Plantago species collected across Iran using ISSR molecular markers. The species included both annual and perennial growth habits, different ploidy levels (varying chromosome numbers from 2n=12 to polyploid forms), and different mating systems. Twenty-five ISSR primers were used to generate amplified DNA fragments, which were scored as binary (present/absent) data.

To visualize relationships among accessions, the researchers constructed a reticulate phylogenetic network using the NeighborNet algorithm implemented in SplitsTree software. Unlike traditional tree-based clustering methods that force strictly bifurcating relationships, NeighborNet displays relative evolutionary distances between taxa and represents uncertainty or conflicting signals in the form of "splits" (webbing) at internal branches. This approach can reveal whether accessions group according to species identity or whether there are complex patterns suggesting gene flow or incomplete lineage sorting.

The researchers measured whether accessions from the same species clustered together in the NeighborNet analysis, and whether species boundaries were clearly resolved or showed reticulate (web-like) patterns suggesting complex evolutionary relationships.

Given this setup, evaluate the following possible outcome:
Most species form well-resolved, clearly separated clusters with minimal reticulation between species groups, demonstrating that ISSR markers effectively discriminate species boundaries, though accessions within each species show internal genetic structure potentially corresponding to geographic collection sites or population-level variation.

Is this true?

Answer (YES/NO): NO